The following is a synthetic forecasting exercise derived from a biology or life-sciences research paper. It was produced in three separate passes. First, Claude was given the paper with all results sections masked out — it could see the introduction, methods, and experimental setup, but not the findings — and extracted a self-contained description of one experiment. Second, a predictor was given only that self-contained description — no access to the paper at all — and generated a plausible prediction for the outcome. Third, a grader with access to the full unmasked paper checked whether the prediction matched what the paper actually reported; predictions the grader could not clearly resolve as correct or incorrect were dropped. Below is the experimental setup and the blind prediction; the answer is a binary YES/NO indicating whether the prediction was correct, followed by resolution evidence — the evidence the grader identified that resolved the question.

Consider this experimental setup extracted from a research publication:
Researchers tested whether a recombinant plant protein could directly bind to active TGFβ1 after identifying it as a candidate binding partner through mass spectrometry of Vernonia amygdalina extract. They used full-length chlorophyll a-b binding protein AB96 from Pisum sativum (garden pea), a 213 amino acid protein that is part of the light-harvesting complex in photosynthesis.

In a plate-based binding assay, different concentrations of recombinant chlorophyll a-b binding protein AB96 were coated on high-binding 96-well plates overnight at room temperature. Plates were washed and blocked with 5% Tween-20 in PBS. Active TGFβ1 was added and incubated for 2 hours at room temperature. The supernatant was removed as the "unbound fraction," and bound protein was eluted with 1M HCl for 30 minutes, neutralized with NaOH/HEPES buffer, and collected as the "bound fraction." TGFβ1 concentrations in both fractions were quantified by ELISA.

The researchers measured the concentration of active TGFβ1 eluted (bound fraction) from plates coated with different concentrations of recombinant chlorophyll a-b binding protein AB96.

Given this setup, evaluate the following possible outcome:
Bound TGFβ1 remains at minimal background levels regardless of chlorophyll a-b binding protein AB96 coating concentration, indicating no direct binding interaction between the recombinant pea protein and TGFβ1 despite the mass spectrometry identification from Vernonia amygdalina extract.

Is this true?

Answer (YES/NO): NO